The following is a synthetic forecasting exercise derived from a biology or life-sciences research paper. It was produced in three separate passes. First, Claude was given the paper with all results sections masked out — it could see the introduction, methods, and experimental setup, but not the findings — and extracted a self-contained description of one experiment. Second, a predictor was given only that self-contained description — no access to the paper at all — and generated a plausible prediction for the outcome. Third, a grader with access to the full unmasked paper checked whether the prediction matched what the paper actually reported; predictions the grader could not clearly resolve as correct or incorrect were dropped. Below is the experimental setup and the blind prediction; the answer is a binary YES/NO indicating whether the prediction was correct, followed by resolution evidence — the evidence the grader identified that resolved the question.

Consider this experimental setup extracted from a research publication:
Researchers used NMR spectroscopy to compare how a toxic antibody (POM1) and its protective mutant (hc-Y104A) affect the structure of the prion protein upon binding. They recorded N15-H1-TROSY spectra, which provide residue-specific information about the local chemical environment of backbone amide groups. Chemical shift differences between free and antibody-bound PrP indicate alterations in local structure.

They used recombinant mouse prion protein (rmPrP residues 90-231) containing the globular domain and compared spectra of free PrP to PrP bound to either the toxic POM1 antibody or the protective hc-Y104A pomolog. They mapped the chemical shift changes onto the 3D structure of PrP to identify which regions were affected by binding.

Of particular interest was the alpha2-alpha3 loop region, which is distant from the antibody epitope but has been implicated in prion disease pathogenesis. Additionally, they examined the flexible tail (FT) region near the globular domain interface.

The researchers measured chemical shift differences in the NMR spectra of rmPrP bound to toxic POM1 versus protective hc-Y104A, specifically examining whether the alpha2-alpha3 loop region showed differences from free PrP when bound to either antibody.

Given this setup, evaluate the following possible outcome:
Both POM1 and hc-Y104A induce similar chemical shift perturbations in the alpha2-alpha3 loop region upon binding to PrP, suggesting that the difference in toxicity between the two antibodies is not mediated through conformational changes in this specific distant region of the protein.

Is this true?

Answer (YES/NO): NO